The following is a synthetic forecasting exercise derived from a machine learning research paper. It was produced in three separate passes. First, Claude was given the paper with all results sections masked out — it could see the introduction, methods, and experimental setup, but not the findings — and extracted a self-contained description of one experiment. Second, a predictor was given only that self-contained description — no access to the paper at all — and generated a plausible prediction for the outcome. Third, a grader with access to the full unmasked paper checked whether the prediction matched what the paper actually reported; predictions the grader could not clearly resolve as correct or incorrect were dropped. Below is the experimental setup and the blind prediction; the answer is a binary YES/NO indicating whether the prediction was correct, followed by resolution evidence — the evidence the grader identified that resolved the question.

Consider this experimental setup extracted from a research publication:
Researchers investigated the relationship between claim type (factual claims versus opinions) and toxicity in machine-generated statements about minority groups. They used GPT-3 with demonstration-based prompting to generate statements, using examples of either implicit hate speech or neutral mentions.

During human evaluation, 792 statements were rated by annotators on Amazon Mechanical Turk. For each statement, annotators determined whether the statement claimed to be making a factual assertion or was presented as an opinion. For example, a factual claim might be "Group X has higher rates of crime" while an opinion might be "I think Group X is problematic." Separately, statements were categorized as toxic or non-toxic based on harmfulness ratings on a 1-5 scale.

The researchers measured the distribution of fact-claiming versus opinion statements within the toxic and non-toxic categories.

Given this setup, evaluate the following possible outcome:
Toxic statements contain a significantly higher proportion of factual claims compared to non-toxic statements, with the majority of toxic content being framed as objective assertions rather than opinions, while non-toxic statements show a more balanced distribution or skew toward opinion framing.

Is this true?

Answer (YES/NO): NO